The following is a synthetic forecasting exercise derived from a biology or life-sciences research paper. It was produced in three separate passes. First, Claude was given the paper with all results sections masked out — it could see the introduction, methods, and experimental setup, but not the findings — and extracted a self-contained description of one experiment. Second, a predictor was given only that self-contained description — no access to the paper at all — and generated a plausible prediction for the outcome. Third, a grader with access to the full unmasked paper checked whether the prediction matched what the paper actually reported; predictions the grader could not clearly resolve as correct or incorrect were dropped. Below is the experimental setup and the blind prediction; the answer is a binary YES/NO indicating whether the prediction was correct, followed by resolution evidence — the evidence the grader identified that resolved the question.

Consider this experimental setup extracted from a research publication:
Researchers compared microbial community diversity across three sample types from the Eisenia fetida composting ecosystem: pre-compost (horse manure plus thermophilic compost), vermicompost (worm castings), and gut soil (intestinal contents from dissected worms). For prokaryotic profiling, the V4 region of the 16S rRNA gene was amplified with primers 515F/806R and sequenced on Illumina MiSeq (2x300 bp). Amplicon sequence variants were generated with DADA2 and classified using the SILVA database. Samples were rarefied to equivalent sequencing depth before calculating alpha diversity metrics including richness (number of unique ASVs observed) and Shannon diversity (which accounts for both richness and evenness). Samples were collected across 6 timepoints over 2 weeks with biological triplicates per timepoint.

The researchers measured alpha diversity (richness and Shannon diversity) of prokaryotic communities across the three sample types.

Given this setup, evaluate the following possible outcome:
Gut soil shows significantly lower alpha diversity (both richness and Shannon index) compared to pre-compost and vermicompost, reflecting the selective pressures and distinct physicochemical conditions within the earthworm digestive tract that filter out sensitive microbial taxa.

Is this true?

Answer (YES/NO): NO